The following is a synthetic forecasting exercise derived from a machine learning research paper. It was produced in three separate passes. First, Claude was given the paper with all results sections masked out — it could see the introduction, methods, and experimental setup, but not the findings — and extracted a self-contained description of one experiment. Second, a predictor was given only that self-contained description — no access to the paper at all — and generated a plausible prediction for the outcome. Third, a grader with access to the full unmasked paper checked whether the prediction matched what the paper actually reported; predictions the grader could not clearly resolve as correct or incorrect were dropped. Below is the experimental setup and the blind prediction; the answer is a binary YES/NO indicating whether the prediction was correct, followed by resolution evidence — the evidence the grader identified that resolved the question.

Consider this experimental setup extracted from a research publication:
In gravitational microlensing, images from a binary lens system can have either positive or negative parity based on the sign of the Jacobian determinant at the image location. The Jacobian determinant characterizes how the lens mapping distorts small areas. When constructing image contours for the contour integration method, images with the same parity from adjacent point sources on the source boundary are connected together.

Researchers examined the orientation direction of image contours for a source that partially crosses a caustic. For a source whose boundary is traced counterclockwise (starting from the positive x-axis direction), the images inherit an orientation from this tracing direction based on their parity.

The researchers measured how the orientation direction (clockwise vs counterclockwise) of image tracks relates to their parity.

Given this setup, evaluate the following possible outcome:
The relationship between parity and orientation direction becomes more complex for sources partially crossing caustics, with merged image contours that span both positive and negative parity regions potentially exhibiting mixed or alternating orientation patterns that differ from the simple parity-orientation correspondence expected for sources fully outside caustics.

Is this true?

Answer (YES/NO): NO